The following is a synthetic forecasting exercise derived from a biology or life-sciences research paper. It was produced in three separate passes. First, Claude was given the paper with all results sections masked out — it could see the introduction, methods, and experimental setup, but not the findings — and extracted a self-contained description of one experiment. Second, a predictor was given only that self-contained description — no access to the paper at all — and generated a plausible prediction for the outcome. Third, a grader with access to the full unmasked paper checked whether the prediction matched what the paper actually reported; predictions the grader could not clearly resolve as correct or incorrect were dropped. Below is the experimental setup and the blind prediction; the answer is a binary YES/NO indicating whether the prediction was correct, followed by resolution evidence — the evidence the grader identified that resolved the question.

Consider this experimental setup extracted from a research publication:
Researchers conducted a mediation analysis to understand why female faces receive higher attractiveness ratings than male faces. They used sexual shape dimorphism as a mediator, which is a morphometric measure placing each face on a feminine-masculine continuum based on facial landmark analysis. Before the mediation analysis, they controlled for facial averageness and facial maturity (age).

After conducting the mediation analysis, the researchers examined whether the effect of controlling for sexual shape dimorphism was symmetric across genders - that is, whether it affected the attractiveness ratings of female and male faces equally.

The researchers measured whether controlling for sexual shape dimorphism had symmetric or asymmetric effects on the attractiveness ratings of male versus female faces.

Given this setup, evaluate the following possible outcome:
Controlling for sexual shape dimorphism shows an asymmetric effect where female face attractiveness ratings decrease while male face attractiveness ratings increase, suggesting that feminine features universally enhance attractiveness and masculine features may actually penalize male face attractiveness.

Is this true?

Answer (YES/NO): NO